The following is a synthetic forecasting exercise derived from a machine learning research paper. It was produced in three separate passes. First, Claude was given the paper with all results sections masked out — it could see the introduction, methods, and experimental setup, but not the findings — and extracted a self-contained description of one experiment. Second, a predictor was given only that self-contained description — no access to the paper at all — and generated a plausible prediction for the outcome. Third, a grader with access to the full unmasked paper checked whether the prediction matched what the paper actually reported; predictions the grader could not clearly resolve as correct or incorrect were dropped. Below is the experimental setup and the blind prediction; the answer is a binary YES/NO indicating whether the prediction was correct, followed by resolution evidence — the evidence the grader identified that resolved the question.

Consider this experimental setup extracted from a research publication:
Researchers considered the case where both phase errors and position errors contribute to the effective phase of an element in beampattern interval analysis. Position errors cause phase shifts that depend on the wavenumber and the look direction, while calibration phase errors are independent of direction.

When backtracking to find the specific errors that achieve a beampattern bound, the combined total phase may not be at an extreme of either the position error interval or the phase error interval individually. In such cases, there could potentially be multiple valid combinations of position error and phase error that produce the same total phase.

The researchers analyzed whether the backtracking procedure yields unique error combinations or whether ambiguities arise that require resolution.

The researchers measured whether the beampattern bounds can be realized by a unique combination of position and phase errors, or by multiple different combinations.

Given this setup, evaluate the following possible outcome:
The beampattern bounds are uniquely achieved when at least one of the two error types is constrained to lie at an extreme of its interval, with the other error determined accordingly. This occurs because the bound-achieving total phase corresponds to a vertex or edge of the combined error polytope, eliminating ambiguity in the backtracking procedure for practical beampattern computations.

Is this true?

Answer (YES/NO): NO